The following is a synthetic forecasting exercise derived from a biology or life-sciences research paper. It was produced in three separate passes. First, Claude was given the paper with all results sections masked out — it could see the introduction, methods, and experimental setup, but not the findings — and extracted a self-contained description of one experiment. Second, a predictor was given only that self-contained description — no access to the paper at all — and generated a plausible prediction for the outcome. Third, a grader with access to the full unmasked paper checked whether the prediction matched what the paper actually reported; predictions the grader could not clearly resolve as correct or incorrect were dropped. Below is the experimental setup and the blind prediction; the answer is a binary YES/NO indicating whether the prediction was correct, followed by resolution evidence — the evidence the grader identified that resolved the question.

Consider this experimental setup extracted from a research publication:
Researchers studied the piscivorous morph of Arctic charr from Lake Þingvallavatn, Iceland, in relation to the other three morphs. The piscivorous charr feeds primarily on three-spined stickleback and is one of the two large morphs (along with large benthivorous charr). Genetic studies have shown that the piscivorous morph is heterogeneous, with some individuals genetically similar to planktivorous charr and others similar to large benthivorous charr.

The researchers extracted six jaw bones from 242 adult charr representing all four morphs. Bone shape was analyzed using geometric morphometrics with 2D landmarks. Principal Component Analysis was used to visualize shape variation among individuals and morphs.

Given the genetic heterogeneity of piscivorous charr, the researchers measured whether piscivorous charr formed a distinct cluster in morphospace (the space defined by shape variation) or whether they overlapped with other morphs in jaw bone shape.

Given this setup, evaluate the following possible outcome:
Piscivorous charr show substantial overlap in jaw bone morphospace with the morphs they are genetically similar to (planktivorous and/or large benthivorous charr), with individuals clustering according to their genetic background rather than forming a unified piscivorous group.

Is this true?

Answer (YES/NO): NO